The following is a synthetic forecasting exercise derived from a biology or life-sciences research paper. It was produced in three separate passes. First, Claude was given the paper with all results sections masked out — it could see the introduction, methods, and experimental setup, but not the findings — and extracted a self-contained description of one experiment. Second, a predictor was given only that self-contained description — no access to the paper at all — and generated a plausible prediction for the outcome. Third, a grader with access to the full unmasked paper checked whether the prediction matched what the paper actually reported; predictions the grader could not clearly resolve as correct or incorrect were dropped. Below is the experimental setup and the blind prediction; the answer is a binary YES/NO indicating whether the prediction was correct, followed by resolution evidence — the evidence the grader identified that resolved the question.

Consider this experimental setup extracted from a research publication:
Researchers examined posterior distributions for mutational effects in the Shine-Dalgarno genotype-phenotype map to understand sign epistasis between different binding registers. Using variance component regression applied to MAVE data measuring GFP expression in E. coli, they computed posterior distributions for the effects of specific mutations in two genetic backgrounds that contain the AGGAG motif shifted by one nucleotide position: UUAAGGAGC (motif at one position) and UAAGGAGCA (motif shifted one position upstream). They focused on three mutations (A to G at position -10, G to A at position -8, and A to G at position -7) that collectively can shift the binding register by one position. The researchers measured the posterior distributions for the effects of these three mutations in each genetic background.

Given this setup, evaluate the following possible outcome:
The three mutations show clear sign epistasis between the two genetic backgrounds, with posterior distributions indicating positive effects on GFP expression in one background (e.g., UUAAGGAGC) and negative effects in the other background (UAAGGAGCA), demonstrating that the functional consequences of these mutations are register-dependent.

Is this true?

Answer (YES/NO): YES